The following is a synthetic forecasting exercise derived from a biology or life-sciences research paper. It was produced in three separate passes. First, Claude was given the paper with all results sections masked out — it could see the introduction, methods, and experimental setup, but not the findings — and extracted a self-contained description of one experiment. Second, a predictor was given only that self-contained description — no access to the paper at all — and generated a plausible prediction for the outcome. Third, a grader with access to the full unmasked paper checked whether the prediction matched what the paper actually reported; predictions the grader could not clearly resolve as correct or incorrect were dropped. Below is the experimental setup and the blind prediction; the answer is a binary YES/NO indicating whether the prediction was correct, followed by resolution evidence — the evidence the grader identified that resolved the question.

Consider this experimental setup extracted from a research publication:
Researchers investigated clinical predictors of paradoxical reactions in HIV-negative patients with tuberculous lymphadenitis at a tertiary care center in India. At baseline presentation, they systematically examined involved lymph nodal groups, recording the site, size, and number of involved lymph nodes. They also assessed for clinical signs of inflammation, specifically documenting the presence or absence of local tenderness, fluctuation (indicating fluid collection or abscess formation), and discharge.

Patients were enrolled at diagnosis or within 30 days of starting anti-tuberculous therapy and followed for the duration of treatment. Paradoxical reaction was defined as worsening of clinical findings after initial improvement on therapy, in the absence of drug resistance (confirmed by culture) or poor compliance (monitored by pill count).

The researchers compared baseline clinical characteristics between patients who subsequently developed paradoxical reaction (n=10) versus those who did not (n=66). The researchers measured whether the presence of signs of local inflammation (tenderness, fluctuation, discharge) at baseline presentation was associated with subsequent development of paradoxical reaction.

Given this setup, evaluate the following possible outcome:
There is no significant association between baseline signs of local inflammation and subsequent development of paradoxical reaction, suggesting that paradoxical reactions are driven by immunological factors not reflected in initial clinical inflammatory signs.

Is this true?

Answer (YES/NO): YES